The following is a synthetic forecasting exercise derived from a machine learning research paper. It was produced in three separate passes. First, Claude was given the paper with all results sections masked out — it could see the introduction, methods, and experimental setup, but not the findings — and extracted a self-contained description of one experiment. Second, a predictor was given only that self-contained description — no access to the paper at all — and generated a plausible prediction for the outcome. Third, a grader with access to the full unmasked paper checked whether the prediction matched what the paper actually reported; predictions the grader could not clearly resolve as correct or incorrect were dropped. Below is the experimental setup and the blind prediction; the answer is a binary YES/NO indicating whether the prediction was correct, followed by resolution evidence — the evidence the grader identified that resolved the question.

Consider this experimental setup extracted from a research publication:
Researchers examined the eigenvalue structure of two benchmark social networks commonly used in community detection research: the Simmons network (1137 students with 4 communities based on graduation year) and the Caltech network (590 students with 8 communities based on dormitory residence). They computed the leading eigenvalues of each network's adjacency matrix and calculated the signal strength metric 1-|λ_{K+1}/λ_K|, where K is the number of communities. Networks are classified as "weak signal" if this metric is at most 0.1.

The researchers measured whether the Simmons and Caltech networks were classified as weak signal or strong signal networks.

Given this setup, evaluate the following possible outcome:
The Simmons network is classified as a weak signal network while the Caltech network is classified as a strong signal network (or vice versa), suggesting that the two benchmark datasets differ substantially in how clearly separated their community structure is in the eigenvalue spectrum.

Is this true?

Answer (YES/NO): NO